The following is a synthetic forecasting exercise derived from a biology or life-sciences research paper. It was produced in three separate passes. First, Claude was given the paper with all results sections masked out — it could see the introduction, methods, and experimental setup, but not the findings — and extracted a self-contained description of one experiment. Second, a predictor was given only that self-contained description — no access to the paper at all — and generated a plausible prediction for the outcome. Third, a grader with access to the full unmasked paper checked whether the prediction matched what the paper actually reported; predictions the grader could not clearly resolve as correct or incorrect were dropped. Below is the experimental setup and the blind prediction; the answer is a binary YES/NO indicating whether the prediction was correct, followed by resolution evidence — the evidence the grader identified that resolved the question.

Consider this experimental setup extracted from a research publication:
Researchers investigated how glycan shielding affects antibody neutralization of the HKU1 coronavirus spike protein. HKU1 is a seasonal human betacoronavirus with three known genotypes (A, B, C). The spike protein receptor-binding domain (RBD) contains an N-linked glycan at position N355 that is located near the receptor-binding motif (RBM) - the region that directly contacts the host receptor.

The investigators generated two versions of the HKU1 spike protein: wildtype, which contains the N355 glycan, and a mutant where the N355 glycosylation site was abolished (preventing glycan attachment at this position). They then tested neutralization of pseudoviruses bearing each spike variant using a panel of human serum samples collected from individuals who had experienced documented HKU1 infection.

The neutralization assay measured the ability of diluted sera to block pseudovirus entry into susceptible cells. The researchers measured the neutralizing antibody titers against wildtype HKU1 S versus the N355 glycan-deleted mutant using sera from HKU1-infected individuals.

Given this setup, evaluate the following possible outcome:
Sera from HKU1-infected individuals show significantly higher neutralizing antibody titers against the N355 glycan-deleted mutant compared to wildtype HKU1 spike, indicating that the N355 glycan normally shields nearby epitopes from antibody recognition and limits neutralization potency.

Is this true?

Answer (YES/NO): YES